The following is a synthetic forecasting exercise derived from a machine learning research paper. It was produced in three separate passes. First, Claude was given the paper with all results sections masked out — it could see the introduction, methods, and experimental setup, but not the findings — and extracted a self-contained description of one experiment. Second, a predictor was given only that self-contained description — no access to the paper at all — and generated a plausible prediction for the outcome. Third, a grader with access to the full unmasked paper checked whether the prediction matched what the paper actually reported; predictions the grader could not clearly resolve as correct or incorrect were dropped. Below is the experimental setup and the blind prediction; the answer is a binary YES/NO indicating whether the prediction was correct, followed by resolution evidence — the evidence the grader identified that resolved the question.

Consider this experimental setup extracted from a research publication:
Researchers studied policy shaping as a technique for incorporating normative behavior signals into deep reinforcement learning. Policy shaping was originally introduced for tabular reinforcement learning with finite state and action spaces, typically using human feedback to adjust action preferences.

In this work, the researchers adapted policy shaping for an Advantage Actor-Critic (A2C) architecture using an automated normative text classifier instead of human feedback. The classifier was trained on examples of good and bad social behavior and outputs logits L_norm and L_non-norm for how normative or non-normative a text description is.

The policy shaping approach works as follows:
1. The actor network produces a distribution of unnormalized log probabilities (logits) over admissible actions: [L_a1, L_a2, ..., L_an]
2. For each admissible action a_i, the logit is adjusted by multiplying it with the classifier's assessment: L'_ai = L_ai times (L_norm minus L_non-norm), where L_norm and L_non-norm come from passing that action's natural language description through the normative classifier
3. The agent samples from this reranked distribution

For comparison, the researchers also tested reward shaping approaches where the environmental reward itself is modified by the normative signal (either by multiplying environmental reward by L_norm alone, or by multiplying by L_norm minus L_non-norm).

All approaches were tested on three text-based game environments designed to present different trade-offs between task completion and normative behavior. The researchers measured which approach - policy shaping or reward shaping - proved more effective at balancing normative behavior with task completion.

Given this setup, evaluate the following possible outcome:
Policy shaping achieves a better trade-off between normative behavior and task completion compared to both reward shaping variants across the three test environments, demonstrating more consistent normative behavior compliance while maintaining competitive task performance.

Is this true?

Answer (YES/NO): NO